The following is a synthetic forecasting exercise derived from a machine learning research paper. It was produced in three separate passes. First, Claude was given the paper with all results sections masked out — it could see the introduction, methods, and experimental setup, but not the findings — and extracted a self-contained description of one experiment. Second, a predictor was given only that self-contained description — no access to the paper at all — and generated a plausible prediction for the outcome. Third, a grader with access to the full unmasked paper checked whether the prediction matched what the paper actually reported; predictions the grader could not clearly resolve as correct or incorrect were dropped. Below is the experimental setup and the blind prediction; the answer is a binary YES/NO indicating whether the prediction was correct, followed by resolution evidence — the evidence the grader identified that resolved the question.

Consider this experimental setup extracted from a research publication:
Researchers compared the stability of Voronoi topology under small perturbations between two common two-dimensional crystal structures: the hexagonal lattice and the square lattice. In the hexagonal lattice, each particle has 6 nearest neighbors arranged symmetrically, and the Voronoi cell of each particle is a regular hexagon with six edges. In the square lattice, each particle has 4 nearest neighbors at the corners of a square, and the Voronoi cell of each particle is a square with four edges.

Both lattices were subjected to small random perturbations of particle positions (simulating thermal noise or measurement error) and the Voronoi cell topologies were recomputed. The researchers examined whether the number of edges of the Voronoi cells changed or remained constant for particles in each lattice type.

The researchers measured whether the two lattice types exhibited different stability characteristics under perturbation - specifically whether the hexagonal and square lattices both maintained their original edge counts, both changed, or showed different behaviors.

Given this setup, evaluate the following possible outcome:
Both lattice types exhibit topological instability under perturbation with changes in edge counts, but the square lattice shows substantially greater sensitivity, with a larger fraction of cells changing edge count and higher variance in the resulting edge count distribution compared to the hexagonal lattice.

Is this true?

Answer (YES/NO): NO